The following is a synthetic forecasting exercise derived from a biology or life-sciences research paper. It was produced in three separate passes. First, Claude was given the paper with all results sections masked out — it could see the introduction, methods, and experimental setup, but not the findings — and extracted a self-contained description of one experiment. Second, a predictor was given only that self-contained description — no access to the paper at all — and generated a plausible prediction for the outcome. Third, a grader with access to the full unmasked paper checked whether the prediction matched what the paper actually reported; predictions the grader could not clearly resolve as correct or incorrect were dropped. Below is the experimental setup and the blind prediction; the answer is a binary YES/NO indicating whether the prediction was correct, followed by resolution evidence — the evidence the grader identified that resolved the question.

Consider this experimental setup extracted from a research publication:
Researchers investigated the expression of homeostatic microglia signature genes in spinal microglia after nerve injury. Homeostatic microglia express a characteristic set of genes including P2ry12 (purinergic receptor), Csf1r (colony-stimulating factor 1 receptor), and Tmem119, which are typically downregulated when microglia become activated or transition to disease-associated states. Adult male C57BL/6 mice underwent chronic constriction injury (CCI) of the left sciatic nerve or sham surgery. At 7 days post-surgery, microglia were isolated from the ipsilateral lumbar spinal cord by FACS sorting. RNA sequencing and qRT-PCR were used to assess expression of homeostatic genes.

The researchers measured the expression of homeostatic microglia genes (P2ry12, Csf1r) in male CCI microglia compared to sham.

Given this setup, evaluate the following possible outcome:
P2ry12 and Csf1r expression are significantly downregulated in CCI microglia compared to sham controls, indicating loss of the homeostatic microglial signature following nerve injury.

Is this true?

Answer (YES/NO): NO